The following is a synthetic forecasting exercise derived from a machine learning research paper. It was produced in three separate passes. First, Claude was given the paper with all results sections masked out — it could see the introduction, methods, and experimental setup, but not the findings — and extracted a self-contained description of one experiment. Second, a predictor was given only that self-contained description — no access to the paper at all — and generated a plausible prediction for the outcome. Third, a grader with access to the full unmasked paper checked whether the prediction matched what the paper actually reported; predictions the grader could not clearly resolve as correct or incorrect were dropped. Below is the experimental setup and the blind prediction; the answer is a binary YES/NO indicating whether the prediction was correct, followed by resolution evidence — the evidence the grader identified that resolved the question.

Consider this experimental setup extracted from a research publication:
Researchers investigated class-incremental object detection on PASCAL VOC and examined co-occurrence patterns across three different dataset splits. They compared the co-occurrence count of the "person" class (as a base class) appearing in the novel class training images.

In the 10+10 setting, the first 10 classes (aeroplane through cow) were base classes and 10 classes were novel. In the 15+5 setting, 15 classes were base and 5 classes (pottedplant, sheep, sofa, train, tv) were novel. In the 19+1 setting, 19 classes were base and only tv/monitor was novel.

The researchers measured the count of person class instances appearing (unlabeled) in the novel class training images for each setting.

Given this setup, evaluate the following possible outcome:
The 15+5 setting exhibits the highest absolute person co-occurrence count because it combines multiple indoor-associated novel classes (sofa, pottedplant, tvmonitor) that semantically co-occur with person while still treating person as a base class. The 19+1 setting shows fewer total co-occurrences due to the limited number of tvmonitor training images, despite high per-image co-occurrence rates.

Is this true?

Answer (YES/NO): YES